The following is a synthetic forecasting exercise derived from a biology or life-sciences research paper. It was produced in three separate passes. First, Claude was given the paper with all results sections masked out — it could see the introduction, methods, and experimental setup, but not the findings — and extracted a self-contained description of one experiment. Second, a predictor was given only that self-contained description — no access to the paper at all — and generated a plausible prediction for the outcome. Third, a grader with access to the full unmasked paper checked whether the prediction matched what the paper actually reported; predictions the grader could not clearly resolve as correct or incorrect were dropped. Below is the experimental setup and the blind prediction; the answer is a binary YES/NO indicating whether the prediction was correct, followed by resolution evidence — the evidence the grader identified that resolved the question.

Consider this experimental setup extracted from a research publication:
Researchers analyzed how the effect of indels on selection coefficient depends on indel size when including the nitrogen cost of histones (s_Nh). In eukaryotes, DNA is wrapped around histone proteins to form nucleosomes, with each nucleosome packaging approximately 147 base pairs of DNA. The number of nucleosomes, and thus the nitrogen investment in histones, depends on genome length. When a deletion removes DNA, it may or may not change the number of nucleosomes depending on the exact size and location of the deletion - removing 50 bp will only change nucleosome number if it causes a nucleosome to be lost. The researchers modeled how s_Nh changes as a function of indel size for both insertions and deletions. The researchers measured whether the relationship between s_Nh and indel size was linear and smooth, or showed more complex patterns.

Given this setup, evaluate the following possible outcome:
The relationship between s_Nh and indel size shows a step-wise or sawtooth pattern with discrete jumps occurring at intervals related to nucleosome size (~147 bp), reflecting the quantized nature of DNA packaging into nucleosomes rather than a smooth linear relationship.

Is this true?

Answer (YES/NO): YES